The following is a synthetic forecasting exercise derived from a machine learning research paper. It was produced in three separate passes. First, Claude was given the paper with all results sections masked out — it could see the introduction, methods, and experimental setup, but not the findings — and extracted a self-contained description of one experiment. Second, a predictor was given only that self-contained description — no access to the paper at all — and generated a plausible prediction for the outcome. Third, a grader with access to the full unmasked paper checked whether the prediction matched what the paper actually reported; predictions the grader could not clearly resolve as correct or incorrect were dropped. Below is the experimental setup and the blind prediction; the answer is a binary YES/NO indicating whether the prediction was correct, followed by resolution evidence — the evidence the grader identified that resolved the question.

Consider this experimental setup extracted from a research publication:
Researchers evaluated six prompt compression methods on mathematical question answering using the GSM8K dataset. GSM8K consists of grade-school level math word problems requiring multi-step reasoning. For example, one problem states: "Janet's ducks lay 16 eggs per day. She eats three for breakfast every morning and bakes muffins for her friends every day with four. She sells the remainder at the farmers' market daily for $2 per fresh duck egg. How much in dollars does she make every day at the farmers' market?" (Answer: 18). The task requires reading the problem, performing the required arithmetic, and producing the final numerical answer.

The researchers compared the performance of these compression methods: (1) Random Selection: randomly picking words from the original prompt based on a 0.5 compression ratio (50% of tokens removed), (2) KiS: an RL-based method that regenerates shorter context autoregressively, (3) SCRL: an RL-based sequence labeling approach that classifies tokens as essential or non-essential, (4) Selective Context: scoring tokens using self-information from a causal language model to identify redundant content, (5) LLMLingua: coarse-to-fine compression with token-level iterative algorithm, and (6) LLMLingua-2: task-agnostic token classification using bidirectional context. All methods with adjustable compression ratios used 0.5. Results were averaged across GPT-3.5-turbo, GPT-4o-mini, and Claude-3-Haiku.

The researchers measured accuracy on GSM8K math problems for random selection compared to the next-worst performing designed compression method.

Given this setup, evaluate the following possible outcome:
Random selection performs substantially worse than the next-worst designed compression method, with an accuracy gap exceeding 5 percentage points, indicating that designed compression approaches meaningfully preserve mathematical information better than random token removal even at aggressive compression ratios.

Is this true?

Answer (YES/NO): YES